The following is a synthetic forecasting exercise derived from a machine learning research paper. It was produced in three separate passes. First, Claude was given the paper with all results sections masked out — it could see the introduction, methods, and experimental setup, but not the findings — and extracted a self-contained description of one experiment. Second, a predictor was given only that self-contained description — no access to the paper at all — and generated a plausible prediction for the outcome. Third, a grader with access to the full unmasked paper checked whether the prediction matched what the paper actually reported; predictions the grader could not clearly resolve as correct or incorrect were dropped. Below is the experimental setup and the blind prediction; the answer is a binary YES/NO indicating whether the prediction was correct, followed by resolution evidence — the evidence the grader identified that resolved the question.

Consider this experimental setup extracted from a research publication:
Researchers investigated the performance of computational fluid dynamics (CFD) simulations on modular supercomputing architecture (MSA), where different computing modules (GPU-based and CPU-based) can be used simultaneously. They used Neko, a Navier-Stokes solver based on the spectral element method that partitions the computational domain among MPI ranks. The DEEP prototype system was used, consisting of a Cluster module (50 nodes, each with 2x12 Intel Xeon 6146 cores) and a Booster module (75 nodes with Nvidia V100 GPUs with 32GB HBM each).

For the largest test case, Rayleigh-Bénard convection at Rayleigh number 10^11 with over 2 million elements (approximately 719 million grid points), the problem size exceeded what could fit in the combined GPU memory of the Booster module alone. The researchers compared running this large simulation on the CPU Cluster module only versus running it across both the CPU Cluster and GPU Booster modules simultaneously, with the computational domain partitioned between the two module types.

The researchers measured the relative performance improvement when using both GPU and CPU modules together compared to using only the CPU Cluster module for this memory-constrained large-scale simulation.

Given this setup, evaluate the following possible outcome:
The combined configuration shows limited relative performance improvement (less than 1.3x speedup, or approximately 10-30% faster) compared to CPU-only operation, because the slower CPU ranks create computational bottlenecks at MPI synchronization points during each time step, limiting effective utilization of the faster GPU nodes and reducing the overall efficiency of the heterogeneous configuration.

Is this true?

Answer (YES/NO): NO